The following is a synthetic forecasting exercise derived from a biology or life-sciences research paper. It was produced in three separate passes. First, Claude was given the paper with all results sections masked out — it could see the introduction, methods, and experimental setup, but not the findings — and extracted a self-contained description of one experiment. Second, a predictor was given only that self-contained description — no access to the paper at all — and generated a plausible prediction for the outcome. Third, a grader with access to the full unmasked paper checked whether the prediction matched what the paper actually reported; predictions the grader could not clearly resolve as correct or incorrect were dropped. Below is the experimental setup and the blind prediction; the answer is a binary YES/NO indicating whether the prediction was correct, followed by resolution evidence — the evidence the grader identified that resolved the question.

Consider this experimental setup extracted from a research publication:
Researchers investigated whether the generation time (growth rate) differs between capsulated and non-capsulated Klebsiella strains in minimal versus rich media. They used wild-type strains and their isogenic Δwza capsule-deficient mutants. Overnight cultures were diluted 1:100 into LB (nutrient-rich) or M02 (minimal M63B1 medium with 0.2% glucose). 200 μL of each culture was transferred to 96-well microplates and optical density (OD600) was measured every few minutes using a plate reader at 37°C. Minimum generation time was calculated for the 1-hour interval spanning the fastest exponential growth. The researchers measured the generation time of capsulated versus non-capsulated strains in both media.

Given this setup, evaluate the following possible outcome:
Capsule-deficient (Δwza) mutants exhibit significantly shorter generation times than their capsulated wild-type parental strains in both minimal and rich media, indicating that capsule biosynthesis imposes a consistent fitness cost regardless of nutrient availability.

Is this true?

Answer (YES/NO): NO